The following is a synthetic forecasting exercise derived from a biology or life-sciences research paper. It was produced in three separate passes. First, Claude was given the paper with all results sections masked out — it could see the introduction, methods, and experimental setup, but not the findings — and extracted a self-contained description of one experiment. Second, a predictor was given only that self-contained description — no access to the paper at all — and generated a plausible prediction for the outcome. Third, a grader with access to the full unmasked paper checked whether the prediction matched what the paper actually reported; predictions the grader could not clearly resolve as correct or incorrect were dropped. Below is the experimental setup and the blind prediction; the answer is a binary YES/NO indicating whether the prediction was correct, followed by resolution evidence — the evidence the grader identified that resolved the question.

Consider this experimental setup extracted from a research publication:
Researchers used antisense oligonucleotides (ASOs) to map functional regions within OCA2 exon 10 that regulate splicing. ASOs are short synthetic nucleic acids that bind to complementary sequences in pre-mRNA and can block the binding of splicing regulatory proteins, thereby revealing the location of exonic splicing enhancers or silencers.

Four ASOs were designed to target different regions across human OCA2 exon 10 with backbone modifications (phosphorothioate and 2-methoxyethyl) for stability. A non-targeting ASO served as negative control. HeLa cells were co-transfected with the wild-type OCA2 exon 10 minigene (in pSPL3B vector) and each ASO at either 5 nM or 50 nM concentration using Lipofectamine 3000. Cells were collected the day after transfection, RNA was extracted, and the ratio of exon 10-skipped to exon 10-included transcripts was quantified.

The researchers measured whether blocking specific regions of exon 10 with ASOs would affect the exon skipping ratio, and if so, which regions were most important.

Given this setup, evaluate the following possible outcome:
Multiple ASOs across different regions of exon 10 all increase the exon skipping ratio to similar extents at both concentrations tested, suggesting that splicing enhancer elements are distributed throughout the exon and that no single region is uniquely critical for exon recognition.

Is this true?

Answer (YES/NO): NO